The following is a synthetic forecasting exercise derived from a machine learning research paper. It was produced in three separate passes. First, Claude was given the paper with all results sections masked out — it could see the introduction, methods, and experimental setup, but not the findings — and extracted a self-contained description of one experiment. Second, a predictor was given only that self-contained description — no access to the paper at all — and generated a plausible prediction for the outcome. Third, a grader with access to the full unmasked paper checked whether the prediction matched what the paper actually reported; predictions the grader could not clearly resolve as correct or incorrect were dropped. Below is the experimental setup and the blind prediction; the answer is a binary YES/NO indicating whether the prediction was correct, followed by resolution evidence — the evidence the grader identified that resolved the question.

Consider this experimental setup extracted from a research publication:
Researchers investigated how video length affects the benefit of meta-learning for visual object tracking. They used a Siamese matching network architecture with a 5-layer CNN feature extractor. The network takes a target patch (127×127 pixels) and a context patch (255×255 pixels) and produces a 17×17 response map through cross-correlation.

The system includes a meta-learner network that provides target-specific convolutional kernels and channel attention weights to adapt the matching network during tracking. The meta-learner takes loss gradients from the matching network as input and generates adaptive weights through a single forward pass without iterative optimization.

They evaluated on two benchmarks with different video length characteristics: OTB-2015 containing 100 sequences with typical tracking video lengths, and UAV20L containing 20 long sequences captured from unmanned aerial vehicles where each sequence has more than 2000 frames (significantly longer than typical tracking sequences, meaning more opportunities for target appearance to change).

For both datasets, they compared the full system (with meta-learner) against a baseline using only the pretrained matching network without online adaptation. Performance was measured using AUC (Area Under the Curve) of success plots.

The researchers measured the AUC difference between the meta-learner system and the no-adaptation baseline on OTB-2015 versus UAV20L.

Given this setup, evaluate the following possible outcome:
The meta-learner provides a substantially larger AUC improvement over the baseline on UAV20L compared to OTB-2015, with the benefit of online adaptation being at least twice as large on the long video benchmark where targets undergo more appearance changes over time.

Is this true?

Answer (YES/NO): NO